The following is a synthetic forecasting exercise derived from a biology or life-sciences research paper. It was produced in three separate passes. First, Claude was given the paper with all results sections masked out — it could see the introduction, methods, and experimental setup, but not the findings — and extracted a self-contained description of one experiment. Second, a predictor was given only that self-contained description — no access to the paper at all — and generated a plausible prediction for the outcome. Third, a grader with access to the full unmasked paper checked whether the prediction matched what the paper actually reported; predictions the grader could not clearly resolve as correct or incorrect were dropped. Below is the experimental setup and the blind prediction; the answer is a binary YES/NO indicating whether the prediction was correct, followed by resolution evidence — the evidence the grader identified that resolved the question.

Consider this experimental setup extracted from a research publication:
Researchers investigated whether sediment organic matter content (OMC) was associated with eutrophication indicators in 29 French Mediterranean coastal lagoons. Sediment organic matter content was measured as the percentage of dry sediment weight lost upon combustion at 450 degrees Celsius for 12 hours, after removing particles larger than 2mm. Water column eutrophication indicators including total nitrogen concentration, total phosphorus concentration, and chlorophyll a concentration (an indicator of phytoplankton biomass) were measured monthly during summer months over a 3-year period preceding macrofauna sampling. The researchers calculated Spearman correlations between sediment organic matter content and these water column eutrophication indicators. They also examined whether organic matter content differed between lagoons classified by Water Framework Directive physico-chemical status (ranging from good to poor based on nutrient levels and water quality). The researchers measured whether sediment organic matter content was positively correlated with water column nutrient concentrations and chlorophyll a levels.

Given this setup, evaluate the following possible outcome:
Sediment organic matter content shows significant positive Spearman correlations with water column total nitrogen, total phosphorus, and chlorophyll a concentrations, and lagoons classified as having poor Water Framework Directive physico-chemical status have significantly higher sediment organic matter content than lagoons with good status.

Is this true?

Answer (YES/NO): NO